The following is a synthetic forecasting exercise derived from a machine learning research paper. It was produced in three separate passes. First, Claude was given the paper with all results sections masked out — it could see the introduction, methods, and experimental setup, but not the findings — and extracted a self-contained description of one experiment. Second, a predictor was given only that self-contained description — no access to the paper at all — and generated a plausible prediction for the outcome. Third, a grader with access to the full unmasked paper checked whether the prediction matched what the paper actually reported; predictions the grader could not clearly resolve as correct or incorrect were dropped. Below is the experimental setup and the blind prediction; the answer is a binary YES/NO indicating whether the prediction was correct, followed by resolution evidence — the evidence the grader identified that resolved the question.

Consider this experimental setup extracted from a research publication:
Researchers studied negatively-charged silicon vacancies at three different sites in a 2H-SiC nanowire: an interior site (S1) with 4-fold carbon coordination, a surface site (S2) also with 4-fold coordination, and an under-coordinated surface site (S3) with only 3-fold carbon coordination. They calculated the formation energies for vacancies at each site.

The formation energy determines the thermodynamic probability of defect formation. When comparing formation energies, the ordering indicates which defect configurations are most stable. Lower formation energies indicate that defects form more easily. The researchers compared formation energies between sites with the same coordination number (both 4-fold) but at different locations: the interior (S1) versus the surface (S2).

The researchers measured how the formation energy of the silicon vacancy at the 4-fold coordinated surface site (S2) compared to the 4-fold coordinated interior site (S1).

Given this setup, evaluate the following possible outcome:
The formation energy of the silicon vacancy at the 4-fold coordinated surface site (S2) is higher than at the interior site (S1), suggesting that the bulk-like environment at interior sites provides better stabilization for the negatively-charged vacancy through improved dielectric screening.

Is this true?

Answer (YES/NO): YES